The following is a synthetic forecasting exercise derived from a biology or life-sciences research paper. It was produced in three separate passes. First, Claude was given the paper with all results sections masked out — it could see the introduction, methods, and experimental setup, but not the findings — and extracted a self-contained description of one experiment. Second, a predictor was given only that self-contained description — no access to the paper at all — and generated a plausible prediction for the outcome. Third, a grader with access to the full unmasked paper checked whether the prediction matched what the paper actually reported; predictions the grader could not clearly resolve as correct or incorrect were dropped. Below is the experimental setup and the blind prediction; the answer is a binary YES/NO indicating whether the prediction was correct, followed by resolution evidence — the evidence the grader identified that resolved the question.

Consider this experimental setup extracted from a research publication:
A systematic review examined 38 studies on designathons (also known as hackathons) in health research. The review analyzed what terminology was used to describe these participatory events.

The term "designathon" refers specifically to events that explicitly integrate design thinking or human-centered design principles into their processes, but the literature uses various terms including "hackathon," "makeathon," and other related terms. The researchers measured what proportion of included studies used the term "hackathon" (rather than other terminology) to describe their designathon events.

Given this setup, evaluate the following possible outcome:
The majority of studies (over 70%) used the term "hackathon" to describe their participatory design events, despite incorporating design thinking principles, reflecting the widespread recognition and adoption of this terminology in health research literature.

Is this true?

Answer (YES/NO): YES